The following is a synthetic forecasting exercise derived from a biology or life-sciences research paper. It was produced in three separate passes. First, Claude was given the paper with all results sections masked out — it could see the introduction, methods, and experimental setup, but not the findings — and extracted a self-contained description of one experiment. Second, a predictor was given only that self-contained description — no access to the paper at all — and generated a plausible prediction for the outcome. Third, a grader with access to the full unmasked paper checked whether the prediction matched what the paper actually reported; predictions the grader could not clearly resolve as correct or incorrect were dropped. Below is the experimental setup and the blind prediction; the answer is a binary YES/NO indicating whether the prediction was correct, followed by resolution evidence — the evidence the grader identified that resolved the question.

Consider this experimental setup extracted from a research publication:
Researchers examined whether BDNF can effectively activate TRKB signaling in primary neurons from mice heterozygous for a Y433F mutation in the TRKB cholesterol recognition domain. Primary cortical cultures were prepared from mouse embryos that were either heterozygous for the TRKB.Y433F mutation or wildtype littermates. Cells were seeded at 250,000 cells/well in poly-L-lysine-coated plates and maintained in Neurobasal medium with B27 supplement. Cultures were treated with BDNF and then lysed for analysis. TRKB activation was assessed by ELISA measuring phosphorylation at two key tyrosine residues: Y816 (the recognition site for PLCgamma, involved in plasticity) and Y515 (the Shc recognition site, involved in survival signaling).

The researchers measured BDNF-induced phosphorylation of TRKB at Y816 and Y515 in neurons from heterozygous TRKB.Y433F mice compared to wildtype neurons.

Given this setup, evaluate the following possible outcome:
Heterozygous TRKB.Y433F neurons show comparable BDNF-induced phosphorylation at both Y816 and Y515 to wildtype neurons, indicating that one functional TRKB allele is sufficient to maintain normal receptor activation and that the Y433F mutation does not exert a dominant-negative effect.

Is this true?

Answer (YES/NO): YES